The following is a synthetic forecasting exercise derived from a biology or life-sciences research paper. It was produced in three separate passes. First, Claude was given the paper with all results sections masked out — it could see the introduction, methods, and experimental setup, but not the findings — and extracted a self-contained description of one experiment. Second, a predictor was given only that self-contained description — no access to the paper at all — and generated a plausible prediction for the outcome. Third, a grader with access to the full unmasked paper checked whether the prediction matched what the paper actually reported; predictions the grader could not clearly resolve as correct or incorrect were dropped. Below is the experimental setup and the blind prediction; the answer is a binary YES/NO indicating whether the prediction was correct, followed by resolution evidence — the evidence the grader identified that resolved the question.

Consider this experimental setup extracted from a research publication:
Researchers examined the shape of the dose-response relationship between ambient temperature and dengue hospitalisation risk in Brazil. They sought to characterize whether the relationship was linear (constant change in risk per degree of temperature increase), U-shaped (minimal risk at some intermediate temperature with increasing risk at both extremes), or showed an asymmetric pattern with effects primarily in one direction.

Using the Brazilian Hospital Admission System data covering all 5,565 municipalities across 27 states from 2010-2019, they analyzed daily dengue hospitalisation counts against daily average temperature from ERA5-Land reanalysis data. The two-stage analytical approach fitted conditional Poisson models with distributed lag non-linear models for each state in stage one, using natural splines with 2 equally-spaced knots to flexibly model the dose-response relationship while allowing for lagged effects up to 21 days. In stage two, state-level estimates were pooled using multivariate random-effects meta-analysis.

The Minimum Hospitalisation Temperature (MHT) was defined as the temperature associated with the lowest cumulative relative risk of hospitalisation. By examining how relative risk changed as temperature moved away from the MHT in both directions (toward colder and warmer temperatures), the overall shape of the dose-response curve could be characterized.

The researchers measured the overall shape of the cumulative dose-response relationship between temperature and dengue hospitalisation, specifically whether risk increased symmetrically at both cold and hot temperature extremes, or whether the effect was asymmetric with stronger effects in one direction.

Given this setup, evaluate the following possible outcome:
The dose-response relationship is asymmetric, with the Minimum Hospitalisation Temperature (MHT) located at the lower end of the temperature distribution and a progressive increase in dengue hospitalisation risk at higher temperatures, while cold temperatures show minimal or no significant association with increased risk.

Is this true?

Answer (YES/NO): YES